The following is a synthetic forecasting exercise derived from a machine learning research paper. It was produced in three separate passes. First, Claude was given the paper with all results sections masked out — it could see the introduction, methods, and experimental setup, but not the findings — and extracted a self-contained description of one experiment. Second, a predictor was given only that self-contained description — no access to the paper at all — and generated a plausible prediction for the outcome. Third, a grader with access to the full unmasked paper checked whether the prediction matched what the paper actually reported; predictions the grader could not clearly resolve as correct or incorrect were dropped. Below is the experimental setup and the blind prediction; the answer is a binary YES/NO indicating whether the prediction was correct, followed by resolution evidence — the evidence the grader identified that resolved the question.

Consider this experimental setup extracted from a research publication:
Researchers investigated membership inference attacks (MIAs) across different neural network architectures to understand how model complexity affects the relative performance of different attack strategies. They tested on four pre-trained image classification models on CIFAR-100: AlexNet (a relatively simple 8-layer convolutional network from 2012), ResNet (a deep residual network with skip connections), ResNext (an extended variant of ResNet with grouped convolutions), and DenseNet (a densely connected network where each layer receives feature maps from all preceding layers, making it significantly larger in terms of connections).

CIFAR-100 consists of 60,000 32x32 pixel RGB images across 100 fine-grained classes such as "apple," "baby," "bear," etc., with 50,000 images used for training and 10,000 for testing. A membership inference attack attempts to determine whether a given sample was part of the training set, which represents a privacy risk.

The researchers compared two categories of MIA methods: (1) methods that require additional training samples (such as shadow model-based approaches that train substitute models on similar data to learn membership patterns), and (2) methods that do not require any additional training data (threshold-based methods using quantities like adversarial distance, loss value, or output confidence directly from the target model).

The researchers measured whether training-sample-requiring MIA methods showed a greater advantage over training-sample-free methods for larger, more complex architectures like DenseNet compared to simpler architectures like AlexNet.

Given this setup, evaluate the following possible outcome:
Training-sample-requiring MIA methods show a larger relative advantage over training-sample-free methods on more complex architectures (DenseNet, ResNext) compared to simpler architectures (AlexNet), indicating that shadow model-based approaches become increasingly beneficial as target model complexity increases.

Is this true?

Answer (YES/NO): YES